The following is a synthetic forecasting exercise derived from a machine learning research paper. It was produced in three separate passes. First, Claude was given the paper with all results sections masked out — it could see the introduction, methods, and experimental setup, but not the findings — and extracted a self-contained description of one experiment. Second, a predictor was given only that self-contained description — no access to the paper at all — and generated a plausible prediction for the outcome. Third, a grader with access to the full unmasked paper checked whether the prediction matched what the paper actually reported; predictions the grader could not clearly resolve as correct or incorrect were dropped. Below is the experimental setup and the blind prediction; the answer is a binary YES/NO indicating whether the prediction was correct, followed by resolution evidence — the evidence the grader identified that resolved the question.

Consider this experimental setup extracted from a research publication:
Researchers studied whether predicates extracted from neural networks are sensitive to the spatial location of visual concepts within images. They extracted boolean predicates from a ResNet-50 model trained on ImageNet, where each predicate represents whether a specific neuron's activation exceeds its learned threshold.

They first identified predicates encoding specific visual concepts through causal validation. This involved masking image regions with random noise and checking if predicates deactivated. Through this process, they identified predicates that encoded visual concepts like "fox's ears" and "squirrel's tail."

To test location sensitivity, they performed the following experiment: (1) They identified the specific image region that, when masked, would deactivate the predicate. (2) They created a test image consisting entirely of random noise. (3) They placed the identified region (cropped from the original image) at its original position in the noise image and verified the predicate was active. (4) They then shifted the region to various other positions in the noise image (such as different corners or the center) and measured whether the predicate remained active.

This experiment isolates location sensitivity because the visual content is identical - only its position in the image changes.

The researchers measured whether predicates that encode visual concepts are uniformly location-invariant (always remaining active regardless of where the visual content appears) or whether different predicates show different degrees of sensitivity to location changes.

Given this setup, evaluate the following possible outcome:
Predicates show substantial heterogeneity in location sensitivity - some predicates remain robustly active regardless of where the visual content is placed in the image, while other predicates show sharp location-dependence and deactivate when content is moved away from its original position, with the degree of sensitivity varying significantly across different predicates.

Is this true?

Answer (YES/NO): YES